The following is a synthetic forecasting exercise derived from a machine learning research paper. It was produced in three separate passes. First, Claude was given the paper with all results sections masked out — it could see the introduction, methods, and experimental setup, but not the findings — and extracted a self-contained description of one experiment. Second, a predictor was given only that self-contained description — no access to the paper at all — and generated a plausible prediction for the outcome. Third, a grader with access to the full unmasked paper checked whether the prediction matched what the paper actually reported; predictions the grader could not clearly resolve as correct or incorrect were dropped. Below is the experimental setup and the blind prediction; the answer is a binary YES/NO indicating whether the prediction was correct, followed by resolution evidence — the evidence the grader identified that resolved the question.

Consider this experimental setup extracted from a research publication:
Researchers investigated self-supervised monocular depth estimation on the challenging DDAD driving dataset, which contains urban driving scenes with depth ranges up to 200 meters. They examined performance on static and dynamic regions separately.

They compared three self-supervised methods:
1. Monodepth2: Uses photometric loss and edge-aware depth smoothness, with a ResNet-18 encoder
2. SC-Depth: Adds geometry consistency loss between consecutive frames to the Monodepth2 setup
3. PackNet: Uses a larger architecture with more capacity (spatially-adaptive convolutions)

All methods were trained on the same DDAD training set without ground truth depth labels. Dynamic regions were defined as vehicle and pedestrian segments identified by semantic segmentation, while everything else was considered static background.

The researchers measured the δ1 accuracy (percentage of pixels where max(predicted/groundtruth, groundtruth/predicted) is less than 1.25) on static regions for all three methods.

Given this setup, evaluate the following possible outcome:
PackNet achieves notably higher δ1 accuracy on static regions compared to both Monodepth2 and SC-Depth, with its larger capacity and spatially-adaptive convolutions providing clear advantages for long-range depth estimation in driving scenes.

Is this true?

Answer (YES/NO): YES